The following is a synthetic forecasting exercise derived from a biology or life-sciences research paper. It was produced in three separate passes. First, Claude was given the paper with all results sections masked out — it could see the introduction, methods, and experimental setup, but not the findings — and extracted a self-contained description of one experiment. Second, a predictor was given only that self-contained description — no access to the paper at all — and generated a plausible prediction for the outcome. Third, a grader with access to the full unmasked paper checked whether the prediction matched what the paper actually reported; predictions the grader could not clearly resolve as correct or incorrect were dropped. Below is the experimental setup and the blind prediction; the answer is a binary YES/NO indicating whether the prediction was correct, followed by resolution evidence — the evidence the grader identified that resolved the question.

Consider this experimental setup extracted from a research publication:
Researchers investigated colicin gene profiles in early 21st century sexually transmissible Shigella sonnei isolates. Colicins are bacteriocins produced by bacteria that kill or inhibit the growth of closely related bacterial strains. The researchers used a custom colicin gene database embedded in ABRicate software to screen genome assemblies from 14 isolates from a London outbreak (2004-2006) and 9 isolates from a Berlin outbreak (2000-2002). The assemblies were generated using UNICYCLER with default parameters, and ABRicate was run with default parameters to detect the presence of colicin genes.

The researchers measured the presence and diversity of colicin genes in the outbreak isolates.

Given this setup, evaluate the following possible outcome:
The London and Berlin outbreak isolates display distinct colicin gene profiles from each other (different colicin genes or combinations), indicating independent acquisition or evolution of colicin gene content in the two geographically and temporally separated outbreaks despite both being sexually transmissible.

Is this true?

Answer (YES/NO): NO